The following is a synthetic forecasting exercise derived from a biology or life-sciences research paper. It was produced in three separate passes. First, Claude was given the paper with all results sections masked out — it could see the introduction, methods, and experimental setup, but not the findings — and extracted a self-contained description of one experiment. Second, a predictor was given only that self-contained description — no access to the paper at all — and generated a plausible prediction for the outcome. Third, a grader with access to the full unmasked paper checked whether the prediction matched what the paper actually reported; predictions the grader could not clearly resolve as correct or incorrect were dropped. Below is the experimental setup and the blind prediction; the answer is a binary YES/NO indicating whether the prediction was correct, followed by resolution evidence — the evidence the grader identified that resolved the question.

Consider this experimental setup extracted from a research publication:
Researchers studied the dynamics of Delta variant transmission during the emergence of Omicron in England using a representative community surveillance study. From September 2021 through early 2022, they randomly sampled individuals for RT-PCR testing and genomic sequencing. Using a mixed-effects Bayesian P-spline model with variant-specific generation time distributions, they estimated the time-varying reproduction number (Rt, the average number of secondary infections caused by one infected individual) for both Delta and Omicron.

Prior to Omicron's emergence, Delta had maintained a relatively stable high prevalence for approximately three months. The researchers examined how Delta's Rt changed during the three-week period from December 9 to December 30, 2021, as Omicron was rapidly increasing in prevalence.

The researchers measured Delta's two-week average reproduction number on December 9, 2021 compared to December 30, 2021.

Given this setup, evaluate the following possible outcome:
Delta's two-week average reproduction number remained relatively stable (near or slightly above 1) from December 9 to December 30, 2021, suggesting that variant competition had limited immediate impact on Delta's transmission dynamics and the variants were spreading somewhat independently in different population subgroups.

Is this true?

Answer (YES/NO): NO